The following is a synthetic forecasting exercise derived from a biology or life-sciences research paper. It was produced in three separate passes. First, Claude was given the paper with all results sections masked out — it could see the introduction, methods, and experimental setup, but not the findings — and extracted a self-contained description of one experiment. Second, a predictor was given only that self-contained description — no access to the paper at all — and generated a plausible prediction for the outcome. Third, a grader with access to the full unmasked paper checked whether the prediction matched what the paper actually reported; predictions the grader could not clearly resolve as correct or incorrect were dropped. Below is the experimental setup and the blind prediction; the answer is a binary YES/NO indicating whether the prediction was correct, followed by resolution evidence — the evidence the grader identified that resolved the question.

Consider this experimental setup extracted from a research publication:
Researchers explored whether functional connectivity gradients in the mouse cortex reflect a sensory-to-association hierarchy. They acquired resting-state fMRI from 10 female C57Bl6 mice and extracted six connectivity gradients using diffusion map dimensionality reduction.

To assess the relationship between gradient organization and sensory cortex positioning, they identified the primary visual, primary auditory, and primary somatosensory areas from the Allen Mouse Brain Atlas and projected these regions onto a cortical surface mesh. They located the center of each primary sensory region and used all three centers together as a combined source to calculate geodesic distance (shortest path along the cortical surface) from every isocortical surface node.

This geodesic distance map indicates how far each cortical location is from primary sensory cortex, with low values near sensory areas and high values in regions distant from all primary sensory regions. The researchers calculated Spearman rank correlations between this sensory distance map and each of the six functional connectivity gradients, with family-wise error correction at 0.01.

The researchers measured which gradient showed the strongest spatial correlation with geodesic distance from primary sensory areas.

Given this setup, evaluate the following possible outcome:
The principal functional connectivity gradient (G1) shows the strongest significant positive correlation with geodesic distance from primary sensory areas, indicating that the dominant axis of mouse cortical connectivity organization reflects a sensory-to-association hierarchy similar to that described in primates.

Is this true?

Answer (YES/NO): NO